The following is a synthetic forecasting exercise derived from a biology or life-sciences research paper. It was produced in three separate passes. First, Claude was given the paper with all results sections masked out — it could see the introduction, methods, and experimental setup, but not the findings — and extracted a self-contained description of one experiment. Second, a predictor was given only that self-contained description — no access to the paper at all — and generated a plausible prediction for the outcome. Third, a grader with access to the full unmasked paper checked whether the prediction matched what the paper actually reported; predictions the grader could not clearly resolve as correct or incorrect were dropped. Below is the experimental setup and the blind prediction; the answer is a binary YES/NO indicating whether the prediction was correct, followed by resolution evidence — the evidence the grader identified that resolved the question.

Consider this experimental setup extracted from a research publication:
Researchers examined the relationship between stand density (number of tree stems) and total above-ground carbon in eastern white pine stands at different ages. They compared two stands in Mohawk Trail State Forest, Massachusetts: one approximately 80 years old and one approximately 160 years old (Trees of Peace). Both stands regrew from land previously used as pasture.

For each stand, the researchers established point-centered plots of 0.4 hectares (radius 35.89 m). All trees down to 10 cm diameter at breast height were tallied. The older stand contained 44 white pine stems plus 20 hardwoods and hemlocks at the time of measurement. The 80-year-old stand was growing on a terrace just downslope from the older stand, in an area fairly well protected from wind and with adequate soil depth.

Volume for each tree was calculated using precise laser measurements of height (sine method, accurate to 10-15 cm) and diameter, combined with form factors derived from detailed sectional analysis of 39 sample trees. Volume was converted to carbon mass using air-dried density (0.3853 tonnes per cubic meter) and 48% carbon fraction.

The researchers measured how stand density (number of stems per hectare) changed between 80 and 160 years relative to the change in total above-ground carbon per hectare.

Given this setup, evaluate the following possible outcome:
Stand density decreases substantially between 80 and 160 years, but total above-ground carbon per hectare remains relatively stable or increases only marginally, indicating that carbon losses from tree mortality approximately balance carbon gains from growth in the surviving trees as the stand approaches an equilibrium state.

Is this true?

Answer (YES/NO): NO